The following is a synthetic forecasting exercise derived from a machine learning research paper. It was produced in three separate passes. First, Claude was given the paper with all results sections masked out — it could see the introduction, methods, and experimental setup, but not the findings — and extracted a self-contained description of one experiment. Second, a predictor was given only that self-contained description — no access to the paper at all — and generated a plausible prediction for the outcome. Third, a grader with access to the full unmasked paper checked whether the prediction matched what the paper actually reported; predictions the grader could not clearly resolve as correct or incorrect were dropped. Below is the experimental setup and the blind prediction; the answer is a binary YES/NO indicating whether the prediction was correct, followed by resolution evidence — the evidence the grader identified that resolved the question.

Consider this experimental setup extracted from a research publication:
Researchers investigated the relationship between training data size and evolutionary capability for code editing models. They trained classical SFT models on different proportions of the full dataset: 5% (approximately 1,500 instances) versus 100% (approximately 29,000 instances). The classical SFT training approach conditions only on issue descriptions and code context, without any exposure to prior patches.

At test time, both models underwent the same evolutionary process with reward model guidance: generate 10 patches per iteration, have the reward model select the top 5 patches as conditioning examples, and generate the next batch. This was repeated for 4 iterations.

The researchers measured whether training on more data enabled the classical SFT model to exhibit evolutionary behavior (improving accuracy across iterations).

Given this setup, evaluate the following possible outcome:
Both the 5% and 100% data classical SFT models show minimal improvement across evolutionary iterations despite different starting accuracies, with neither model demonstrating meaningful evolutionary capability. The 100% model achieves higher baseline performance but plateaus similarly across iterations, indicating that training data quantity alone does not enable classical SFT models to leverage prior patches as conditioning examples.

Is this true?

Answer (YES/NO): YES